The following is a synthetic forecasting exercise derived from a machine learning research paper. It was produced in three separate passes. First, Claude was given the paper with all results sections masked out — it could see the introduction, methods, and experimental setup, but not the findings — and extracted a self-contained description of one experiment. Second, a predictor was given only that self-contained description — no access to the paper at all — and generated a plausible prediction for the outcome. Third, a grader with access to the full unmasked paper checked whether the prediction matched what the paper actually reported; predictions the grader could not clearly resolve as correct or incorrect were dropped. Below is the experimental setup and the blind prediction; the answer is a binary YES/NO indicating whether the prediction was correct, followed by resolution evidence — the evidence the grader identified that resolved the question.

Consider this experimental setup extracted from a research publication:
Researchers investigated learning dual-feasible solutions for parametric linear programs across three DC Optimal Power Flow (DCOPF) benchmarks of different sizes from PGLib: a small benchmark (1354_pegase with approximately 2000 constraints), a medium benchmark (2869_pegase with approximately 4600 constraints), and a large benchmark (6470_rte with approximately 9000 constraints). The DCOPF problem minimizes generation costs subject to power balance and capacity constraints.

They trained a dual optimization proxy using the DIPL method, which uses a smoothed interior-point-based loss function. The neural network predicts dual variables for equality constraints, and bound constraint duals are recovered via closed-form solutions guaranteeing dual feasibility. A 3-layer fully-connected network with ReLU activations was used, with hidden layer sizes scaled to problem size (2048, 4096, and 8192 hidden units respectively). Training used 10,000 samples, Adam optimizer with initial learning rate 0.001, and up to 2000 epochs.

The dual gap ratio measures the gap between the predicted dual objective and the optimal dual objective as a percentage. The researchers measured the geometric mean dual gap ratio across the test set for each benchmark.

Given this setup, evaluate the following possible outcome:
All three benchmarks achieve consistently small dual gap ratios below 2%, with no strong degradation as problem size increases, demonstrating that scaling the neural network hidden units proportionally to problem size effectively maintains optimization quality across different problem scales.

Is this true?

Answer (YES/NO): YES